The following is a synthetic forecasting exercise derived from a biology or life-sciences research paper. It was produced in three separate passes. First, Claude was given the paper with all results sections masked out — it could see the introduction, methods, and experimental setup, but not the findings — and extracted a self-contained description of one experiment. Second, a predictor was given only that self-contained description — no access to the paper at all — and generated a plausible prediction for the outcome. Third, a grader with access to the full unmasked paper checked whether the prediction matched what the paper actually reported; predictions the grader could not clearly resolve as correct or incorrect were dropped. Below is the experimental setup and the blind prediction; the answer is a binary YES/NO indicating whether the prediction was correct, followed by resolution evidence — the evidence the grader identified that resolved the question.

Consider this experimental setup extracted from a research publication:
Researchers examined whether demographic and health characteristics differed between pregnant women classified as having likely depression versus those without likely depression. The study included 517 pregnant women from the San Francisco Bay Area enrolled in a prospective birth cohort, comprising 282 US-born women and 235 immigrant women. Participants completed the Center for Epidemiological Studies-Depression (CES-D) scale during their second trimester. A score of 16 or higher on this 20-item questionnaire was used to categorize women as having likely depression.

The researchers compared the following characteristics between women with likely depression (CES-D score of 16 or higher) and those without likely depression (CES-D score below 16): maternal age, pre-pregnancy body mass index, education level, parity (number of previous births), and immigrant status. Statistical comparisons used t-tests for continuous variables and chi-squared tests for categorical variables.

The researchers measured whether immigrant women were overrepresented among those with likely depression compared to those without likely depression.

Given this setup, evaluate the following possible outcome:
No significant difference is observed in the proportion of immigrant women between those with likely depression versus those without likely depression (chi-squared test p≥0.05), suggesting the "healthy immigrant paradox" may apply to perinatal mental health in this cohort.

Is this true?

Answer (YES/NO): NO